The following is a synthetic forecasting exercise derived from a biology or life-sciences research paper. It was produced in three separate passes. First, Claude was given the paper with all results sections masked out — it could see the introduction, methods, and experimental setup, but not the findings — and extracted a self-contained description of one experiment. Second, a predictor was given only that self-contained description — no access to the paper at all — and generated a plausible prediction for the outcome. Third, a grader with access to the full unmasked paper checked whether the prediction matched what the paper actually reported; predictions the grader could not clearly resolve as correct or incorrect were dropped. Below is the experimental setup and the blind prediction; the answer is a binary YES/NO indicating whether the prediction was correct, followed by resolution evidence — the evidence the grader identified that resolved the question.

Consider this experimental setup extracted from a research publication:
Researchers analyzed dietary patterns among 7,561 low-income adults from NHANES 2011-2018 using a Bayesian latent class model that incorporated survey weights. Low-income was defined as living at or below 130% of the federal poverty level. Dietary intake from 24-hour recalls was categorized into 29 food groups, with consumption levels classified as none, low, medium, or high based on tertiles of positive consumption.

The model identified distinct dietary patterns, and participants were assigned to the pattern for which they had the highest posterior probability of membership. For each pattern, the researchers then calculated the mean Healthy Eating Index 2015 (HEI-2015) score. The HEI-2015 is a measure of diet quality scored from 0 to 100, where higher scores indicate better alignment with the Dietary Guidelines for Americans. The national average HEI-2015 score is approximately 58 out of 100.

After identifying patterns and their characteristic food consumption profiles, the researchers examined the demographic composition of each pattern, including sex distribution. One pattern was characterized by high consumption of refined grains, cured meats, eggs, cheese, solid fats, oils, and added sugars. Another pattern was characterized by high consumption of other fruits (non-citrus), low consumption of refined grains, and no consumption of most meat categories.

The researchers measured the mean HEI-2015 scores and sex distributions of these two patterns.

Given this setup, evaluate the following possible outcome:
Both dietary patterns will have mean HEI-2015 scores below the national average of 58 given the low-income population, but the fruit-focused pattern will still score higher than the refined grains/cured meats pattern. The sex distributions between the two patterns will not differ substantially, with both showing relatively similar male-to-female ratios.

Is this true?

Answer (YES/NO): NO